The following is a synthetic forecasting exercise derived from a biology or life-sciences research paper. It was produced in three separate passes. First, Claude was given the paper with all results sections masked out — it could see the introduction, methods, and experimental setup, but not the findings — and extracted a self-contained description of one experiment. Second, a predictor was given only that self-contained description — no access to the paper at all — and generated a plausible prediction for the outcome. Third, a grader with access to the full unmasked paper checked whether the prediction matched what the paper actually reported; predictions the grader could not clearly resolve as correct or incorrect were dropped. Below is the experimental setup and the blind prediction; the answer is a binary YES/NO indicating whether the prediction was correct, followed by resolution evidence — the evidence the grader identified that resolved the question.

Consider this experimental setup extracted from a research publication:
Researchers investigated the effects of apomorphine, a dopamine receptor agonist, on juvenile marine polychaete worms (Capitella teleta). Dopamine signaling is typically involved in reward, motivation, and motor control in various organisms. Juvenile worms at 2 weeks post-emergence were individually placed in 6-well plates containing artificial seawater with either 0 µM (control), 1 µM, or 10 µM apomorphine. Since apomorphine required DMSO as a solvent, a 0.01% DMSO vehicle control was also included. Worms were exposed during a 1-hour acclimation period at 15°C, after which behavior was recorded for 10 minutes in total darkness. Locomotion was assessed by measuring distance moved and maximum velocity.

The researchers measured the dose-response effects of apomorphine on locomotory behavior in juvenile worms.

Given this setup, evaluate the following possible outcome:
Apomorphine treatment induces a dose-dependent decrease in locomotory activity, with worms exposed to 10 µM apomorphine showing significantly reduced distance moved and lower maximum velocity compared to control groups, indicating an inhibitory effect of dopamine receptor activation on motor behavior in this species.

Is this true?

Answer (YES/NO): NO